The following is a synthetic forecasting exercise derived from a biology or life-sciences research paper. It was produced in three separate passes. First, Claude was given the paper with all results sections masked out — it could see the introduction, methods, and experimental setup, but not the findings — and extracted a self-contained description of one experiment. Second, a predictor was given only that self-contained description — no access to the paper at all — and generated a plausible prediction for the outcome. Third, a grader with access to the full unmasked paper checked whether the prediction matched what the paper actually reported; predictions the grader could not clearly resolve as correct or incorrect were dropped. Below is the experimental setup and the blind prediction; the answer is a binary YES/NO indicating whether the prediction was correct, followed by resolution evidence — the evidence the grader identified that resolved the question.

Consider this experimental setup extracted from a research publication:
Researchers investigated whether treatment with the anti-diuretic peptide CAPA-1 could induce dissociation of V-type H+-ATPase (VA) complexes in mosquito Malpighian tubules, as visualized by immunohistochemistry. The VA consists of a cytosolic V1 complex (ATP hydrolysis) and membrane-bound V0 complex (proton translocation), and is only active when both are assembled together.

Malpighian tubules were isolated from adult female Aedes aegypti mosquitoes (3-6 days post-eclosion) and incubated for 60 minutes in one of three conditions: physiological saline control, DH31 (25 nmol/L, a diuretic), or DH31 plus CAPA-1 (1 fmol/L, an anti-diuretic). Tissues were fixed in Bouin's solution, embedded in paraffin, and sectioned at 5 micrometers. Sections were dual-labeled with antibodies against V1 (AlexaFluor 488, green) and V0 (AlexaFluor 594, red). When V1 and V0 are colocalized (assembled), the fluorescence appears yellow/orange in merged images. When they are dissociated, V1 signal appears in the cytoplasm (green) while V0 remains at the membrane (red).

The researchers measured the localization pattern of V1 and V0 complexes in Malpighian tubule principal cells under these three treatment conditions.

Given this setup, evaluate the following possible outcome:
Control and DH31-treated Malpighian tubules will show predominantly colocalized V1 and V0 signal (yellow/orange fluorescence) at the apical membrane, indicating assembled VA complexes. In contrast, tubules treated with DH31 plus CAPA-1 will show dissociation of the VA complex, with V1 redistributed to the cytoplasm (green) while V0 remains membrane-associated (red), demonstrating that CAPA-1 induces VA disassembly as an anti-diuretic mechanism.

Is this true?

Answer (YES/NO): NO